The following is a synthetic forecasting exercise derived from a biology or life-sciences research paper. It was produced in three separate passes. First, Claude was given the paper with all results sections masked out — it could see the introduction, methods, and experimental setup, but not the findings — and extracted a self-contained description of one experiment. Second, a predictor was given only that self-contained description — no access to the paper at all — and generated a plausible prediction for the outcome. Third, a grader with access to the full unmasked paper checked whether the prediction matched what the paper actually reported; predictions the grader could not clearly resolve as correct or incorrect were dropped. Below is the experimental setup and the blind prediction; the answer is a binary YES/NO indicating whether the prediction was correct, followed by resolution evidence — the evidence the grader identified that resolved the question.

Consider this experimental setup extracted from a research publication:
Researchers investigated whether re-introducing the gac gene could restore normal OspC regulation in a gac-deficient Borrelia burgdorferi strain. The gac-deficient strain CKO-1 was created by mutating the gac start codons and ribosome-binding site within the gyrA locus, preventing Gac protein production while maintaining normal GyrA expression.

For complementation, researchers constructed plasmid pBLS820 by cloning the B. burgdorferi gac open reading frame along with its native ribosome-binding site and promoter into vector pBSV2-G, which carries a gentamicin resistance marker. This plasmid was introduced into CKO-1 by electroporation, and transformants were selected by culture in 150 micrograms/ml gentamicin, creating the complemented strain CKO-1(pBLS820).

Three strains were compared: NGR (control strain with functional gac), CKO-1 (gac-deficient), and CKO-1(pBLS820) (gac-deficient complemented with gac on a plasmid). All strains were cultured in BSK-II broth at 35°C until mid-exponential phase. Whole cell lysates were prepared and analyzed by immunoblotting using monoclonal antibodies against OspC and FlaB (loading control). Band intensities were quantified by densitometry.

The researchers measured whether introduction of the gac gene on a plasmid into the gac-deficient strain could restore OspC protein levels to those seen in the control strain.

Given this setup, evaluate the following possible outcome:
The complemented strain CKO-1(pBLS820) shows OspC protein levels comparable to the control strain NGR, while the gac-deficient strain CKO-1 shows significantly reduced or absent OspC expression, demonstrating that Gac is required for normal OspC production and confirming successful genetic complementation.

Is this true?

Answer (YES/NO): NO